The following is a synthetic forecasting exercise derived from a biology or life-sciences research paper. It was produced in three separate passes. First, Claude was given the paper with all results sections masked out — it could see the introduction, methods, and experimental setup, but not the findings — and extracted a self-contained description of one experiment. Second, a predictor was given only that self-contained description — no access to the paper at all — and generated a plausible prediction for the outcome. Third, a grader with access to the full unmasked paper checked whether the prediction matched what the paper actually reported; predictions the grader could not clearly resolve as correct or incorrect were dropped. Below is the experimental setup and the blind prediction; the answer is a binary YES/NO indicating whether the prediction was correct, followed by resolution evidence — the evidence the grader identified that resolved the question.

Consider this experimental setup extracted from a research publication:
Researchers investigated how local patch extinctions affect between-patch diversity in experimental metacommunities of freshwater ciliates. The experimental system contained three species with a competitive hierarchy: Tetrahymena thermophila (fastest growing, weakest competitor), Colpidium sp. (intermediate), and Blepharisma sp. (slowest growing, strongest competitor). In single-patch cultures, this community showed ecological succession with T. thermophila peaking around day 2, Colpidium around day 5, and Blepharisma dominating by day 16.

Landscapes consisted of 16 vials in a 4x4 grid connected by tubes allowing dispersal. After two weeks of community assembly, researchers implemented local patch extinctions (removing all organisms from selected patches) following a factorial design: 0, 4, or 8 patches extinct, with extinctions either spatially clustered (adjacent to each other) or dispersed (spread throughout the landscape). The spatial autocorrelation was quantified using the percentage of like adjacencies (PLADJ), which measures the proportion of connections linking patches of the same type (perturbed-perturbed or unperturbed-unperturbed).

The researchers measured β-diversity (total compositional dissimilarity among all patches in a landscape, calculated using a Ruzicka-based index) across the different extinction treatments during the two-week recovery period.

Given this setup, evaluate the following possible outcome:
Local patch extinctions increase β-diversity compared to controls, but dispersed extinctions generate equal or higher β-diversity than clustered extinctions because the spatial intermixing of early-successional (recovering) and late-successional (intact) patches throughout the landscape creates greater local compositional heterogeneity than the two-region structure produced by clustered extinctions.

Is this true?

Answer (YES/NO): NO